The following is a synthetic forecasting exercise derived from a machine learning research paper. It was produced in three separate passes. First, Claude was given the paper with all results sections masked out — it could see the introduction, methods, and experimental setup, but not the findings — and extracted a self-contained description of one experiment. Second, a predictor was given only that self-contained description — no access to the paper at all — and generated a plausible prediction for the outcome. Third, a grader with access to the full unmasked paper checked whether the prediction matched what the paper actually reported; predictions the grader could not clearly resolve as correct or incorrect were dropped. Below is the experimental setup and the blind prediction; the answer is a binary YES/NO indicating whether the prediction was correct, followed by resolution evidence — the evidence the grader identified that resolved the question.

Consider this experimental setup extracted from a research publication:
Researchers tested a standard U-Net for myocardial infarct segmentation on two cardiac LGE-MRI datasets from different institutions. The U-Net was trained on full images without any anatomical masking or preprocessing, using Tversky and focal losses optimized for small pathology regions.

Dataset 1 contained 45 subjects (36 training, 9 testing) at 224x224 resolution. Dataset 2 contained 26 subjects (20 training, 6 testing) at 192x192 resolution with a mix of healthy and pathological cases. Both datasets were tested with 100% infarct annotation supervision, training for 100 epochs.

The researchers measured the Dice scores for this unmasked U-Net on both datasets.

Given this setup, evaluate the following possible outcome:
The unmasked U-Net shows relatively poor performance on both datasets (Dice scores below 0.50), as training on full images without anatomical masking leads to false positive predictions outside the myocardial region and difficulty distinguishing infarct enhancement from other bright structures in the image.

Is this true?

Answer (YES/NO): YES